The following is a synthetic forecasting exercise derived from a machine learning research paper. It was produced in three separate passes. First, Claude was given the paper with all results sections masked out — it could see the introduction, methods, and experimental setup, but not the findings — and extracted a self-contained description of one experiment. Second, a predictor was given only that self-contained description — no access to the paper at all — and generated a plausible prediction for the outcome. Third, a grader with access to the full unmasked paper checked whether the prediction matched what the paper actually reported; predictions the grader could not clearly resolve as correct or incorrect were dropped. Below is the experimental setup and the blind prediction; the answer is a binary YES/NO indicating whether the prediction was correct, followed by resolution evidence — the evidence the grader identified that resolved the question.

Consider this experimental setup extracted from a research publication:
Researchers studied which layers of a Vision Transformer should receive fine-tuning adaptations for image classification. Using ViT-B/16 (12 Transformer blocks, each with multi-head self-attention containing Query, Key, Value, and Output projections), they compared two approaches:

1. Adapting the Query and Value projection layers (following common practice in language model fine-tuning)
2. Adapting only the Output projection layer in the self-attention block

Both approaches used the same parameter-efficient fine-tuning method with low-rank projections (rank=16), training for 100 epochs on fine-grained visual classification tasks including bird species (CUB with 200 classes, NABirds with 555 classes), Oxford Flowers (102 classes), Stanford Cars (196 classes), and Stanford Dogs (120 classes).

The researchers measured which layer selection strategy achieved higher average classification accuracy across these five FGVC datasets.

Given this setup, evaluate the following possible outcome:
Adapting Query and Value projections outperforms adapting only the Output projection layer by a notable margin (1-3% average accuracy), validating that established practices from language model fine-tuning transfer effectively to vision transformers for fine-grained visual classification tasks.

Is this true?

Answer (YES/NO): NO